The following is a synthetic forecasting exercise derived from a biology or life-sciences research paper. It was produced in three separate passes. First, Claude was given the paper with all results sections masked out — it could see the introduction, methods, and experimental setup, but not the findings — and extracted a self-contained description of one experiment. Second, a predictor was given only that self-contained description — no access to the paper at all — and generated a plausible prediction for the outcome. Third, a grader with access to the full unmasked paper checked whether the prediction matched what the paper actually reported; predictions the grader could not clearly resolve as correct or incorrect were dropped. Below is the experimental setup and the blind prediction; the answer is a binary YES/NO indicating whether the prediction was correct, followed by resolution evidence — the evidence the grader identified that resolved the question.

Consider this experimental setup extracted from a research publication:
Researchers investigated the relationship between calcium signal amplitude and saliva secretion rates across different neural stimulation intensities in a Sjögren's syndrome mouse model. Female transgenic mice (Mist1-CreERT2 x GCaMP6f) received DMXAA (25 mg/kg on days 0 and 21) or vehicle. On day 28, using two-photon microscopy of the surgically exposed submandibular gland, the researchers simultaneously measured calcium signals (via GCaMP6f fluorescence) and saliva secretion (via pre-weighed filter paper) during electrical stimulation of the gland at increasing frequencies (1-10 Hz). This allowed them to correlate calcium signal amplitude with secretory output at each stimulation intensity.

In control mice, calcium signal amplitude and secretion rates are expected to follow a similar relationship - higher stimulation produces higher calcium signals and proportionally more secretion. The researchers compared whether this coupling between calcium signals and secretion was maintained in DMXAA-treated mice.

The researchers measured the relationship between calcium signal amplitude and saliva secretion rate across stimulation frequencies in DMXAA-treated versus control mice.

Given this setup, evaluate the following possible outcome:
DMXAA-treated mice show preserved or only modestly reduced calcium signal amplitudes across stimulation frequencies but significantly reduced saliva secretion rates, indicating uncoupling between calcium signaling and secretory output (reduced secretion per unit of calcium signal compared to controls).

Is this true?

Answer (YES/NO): NO